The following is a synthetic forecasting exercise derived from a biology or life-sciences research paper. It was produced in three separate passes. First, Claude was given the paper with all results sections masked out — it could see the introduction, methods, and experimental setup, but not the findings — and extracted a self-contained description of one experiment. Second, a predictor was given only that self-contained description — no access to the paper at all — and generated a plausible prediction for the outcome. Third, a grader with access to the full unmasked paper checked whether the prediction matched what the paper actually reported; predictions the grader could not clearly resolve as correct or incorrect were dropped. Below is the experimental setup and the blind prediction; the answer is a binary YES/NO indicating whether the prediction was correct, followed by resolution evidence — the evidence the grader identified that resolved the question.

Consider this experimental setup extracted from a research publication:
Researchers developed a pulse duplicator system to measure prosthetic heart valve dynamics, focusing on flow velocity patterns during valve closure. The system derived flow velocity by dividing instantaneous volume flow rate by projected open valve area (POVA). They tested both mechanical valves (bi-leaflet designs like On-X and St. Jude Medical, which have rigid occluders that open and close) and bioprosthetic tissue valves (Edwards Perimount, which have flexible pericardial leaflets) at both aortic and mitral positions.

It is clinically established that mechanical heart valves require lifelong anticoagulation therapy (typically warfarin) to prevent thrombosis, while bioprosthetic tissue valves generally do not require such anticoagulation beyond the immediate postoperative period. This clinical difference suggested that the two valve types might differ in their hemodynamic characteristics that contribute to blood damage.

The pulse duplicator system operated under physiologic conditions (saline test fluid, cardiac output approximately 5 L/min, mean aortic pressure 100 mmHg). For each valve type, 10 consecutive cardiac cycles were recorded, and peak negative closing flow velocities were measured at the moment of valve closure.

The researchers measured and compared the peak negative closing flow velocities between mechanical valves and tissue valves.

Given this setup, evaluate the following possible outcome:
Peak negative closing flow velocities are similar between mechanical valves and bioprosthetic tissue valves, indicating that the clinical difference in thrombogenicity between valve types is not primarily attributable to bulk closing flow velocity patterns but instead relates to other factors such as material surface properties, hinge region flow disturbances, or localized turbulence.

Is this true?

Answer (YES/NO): NO